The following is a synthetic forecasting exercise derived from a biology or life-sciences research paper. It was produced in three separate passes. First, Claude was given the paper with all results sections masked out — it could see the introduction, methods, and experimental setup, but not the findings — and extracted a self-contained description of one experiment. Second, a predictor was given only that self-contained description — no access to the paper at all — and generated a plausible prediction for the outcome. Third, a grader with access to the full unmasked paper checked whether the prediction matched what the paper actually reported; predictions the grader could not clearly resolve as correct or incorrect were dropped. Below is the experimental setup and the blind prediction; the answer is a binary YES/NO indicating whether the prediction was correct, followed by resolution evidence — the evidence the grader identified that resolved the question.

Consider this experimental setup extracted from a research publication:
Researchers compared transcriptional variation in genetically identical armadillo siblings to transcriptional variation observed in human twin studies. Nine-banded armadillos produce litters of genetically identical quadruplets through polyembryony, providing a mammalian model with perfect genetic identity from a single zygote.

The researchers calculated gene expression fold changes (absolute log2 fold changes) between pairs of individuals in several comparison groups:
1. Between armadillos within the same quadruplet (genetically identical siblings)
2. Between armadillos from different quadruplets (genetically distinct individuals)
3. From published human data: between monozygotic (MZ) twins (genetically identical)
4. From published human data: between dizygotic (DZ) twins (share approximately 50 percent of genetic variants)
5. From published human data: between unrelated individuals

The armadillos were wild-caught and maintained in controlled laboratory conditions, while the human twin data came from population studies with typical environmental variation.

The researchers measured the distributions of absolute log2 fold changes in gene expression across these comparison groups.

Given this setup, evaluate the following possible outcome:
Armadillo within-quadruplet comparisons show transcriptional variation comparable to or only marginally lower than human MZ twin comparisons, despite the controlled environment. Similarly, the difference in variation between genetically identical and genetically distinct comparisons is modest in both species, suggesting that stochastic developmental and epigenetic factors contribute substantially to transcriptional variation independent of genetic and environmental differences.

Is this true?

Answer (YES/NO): NO